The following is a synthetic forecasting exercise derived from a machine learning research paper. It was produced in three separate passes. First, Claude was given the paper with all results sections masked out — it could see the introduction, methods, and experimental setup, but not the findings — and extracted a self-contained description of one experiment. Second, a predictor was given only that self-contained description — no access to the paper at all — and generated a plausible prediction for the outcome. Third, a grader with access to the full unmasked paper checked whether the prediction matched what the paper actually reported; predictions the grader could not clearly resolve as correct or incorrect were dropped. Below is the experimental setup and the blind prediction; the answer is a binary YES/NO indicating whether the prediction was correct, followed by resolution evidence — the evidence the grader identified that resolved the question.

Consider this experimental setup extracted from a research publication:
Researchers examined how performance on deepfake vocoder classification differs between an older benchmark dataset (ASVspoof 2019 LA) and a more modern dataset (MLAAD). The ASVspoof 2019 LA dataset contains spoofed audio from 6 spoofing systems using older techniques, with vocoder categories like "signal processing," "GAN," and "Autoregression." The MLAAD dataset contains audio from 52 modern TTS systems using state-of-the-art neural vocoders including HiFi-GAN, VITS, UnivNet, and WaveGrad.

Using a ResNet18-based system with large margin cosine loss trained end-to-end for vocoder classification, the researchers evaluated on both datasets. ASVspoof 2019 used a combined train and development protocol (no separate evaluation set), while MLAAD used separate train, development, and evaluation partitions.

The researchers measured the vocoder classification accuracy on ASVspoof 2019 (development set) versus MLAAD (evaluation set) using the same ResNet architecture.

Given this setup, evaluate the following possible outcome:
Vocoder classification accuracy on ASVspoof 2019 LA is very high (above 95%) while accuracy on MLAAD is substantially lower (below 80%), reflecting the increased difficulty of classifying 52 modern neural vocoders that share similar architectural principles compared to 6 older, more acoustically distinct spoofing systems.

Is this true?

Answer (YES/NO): NO